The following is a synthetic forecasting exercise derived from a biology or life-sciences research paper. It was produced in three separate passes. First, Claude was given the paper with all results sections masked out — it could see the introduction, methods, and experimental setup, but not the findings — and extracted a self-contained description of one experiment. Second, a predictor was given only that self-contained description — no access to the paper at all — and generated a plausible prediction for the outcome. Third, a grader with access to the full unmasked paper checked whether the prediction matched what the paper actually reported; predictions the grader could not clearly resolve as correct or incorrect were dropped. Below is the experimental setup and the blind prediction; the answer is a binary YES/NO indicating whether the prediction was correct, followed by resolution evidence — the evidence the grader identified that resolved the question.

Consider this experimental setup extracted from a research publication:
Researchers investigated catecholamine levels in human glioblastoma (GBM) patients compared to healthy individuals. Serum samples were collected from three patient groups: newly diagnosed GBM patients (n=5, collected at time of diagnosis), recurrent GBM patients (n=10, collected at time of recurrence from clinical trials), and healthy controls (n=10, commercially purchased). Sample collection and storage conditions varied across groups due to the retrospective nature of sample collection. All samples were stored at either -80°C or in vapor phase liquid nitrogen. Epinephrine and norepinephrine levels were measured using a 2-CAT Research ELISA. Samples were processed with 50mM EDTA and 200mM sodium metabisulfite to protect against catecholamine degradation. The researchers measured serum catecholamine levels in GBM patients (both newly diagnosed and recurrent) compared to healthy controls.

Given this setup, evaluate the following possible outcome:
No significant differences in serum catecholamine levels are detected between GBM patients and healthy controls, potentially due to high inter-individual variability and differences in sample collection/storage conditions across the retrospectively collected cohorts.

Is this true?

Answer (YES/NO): NO